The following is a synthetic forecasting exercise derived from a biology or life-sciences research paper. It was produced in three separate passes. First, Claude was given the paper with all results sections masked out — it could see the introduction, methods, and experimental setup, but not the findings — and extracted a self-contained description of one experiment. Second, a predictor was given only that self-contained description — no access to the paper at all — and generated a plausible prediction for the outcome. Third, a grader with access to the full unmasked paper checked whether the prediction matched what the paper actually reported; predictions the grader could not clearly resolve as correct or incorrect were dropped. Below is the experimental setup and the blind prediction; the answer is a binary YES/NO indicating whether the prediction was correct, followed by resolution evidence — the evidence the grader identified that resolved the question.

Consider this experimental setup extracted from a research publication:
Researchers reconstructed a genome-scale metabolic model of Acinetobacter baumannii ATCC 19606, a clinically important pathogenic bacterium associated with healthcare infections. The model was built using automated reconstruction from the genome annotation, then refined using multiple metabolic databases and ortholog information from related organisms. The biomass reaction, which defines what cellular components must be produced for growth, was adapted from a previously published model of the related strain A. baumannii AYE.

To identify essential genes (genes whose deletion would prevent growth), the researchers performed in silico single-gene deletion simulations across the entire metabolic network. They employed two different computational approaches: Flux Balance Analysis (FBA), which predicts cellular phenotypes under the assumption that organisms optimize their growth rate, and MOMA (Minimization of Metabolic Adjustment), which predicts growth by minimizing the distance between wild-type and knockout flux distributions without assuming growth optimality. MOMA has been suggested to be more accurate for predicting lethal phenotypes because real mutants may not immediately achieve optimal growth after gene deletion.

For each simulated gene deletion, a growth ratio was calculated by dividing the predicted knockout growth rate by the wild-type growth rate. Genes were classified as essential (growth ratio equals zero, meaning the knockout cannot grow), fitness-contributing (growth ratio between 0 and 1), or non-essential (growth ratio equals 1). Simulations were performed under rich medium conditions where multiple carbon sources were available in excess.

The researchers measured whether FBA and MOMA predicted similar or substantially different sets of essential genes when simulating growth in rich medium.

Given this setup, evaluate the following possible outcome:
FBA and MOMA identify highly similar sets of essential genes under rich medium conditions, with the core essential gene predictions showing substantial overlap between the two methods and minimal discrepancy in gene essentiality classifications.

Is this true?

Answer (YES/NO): YES